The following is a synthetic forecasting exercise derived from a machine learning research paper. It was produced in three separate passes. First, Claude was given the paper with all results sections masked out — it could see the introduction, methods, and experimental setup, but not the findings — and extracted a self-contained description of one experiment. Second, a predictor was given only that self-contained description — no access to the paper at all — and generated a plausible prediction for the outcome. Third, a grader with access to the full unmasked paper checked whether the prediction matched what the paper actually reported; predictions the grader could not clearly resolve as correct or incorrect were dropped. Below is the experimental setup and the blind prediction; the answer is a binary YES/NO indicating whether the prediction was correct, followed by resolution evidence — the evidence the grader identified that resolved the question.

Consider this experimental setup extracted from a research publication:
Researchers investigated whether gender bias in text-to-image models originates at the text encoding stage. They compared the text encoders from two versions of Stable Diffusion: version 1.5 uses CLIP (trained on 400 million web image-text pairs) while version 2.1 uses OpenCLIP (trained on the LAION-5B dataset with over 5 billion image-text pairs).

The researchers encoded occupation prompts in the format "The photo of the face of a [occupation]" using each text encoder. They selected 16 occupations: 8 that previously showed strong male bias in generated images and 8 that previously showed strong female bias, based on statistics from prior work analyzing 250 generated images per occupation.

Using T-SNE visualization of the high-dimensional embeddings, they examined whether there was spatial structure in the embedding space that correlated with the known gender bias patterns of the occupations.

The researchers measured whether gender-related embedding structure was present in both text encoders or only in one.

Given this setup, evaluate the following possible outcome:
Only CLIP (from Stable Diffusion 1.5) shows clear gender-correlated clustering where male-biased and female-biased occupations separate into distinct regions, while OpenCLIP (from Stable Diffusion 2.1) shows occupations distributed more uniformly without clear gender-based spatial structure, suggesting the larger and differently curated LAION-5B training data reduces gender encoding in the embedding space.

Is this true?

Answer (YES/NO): NO